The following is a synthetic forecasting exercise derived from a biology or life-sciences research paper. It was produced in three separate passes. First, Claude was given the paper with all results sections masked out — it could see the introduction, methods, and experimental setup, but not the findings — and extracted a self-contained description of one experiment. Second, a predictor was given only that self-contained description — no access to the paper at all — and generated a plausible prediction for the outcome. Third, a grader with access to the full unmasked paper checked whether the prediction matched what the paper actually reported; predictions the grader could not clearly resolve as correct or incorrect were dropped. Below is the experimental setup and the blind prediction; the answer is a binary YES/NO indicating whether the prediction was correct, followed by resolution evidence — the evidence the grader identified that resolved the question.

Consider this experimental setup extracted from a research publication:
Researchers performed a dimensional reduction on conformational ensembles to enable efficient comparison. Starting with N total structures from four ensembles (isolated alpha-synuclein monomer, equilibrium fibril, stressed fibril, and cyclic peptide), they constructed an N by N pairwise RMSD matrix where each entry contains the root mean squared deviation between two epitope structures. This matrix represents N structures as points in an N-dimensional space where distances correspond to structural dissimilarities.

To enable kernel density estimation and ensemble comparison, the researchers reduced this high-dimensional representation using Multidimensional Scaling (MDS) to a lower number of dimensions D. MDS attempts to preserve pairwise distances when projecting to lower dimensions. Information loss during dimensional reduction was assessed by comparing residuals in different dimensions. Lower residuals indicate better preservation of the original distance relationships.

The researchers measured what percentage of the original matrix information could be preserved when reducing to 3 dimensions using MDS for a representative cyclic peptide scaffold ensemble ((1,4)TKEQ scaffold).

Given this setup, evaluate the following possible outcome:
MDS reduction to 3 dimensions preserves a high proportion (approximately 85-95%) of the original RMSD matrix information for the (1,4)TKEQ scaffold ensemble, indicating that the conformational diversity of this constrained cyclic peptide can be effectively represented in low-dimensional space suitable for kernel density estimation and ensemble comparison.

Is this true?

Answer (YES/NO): NO